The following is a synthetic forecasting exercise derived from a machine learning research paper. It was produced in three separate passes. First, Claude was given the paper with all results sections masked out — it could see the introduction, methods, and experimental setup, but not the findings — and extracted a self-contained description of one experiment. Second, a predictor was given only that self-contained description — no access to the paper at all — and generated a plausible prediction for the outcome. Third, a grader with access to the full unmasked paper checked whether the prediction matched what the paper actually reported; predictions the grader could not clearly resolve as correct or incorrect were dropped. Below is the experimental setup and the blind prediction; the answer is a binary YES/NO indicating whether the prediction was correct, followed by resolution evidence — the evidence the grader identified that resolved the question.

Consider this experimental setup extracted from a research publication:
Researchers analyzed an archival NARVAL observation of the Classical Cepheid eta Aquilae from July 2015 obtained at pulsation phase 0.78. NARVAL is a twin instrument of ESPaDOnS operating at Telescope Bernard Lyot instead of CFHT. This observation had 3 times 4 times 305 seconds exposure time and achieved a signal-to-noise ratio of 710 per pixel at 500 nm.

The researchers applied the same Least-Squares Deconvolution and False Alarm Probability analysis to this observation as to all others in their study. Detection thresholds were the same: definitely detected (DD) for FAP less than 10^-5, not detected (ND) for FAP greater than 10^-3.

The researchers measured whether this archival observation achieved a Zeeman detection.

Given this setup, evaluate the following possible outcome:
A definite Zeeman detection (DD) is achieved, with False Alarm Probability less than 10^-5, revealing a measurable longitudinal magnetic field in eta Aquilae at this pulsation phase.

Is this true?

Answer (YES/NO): NO